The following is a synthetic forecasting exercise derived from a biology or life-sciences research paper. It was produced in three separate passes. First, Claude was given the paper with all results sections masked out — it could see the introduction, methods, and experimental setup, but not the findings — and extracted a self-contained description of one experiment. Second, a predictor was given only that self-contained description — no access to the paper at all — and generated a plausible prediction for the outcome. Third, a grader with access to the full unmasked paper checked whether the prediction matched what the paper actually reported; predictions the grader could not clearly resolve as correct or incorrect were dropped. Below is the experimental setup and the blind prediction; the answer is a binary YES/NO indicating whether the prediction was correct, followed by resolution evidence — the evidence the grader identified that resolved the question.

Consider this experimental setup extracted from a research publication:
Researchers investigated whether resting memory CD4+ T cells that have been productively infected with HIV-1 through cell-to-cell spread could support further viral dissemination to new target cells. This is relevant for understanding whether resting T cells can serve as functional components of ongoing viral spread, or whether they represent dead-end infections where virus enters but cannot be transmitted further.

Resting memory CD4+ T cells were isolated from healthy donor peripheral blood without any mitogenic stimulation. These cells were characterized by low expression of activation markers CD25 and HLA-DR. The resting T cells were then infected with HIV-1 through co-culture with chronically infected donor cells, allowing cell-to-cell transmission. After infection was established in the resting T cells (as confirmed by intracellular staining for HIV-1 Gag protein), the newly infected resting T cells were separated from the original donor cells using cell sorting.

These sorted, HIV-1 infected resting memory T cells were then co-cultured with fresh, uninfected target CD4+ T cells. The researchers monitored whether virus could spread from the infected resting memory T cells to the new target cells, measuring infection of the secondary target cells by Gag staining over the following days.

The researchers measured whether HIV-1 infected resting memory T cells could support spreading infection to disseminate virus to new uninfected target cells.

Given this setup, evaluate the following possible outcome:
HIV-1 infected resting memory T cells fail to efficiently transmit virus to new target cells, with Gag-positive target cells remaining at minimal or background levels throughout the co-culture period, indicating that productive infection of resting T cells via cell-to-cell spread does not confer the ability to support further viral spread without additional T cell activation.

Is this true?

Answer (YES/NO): NO